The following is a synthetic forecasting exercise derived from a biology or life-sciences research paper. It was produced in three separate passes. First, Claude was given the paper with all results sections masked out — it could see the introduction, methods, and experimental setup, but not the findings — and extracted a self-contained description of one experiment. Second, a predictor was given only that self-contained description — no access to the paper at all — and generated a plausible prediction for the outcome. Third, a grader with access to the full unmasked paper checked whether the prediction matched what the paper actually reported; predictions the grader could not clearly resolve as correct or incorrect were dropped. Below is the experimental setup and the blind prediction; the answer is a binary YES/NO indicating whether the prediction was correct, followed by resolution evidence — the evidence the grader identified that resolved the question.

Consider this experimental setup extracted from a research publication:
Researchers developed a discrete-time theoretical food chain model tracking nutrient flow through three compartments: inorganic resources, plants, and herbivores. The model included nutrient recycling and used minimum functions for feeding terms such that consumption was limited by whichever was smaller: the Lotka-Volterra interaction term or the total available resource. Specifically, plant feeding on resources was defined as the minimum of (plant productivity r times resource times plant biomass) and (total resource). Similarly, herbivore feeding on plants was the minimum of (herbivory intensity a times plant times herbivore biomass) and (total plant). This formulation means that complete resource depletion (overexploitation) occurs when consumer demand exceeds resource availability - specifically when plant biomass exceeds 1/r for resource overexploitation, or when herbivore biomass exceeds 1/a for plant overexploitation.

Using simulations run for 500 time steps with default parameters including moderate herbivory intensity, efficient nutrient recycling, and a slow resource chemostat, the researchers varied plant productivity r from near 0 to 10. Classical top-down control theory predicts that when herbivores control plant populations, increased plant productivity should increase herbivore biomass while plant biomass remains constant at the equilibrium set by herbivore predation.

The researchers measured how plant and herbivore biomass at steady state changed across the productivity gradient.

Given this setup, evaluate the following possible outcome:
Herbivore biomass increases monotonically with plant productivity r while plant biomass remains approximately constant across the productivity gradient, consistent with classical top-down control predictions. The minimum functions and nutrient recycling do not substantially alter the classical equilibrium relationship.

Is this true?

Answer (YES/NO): NO